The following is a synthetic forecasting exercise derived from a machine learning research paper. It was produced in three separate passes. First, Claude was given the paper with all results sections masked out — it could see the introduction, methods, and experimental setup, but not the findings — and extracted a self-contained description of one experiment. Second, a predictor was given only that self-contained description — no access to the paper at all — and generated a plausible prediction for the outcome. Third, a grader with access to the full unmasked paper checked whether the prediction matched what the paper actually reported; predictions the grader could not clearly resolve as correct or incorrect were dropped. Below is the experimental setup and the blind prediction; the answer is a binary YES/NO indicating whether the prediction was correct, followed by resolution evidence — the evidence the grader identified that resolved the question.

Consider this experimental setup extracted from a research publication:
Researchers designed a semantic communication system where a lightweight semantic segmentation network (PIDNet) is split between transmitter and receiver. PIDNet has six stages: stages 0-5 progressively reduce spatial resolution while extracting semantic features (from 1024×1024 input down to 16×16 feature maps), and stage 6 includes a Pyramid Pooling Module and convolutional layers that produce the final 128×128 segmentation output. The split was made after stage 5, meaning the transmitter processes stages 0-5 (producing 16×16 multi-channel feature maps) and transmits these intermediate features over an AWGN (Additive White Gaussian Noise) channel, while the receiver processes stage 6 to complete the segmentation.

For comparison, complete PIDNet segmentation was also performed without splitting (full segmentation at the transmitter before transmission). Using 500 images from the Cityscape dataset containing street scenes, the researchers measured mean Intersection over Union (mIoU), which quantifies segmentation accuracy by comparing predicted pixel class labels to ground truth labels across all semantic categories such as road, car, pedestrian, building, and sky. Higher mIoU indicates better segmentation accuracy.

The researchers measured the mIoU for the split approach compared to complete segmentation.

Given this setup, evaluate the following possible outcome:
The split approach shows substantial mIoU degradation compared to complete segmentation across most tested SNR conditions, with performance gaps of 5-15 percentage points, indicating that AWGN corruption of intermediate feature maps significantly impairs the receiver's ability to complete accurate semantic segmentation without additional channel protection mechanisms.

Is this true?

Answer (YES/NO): NO